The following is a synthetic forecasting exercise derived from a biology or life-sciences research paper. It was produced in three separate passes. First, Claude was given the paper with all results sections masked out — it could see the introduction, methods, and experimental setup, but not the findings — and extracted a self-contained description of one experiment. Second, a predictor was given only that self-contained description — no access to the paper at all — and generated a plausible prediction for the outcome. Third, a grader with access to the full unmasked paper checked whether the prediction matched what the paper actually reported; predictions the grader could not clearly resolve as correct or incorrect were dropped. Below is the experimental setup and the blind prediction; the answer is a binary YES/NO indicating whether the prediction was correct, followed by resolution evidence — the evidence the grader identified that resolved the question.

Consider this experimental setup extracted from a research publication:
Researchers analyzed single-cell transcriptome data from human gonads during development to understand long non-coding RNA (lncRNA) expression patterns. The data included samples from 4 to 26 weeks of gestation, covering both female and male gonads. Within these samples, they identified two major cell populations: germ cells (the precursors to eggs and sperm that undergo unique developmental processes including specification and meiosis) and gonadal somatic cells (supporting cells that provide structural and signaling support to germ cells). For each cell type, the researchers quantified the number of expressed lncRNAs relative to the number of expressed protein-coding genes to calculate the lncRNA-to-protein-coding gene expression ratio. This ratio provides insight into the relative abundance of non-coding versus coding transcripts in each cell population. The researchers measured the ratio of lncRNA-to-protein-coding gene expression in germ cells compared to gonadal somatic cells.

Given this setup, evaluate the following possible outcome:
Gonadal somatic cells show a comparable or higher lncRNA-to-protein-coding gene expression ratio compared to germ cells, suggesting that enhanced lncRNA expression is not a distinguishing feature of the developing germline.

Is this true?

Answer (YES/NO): NO